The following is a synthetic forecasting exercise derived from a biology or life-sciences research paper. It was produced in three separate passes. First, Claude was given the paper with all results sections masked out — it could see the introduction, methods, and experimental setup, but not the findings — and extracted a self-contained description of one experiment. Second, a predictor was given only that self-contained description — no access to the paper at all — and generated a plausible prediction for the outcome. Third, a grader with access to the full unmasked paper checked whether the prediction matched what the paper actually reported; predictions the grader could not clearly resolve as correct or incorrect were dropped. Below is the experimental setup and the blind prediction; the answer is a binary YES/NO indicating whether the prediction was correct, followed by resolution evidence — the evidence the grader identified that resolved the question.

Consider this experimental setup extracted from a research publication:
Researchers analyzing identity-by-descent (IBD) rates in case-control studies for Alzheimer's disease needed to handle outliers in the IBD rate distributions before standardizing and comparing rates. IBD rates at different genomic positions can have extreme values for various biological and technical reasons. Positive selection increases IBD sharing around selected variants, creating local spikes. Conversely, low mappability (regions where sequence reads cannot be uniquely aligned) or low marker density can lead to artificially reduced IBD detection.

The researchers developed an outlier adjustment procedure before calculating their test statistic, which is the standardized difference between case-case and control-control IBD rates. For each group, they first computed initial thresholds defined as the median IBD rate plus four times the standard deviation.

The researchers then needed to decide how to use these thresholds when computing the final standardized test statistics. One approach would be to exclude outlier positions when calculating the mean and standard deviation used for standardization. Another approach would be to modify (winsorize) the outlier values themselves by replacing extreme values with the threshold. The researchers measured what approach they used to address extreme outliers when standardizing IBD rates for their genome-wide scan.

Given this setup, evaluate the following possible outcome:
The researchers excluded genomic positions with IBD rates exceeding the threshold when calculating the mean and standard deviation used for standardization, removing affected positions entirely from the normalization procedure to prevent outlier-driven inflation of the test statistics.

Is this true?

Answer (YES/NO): YES